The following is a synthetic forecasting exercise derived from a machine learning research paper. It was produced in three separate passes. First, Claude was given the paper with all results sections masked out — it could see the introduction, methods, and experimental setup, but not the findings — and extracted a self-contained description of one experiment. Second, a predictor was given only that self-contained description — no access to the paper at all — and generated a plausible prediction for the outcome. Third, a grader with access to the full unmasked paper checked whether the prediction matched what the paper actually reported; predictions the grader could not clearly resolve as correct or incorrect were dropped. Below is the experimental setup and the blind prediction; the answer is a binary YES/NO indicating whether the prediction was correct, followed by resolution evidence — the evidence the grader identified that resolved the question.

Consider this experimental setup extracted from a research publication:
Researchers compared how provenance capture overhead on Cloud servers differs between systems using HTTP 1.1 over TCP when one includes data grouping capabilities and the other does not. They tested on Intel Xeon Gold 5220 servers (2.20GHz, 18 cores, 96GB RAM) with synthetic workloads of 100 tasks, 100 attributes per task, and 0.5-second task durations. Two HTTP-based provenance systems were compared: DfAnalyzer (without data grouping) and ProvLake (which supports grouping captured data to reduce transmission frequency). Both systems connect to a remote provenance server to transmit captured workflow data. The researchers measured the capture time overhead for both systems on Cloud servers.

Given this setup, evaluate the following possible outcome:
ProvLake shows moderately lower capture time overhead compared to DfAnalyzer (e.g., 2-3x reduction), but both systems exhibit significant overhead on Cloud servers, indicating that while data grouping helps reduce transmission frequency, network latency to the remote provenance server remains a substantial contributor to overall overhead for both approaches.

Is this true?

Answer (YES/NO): NO